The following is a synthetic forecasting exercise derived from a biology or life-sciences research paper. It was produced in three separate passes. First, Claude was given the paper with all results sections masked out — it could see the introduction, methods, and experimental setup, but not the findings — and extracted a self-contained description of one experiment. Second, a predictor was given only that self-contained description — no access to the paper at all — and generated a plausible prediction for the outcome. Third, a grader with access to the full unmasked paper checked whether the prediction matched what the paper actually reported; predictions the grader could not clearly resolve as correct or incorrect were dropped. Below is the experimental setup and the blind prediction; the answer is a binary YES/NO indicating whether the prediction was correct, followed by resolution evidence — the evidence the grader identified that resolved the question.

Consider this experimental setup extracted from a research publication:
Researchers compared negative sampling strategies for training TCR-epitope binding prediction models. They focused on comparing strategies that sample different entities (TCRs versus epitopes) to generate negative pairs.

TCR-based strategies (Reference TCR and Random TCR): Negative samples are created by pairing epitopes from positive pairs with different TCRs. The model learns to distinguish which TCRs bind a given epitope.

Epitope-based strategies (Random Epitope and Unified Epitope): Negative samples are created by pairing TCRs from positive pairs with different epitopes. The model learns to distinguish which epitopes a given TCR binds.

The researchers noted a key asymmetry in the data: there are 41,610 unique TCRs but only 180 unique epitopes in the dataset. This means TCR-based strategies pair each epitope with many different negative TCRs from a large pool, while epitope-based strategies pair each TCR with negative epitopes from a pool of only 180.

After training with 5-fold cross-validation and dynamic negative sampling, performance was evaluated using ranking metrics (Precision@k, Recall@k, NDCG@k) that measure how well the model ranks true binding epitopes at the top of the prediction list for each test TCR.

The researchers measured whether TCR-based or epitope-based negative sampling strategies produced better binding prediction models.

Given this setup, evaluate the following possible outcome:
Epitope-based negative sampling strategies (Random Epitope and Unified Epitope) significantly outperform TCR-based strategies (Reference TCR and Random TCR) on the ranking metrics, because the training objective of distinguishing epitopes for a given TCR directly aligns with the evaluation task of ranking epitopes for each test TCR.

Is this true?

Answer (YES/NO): NO